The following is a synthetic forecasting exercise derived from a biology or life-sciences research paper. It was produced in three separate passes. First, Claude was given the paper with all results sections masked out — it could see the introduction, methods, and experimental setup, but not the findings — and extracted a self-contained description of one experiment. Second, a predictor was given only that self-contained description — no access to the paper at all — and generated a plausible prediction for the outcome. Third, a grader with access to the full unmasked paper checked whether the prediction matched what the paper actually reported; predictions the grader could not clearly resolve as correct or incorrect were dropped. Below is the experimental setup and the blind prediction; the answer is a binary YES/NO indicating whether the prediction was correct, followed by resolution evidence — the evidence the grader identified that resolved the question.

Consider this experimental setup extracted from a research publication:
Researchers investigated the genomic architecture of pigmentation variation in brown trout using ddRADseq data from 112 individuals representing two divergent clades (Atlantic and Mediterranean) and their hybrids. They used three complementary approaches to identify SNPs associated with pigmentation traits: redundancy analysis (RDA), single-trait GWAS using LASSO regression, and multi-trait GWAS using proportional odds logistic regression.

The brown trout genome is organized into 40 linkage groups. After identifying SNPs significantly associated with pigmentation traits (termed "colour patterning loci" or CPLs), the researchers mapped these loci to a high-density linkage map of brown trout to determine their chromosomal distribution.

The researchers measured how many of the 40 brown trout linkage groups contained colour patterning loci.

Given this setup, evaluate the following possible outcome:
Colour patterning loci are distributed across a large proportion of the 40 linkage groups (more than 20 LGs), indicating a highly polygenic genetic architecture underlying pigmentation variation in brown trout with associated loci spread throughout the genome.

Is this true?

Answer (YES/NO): YES